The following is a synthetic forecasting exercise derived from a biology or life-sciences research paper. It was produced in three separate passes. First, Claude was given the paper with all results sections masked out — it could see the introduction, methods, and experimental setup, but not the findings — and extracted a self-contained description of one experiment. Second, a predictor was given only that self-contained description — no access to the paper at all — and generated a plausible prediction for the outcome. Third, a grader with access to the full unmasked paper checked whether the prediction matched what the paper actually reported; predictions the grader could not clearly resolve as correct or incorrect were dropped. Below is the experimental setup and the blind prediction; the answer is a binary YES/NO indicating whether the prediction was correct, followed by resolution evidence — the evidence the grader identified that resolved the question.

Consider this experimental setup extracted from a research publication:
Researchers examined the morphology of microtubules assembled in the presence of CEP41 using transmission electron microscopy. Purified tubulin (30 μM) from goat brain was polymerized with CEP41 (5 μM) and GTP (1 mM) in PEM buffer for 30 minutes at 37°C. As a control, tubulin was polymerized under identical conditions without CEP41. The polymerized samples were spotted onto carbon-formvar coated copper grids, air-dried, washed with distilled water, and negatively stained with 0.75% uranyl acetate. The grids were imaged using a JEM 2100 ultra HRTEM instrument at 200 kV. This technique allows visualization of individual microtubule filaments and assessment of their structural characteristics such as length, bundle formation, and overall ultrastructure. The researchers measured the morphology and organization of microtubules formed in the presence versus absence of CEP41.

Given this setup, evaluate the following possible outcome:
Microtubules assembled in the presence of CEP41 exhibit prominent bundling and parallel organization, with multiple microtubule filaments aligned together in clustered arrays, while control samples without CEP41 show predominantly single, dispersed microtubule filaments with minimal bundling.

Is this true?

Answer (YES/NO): NO